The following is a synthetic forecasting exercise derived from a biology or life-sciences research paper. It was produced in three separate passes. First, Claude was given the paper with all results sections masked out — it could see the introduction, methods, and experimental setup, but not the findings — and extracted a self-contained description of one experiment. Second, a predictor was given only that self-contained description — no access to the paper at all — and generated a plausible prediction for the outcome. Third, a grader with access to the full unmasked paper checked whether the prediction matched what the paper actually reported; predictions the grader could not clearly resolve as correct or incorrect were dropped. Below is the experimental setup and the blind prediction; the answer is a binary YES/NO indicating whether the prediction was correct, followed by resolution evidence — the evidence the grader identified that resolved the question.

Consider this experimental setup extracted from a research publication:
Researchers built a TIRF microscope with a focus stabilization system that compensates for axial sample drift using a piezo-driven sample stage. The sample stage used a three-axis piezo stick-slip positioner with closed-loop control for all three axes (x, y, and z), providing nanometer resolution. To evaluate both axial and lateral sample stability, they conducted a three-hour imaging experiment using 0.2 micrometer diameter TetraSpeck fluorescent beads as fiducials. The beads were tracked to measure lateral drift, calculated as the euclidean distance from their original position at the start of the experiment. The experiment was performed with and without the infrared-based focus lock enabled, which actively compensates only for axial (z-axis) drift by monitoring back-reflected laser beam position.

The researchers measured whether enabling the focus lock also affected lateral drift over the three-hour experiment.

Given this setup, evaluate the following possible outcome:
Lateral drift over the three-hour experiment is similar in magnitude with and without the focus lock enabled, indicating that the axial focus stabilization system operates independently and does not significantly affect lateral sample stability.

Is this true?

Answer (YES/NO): YES